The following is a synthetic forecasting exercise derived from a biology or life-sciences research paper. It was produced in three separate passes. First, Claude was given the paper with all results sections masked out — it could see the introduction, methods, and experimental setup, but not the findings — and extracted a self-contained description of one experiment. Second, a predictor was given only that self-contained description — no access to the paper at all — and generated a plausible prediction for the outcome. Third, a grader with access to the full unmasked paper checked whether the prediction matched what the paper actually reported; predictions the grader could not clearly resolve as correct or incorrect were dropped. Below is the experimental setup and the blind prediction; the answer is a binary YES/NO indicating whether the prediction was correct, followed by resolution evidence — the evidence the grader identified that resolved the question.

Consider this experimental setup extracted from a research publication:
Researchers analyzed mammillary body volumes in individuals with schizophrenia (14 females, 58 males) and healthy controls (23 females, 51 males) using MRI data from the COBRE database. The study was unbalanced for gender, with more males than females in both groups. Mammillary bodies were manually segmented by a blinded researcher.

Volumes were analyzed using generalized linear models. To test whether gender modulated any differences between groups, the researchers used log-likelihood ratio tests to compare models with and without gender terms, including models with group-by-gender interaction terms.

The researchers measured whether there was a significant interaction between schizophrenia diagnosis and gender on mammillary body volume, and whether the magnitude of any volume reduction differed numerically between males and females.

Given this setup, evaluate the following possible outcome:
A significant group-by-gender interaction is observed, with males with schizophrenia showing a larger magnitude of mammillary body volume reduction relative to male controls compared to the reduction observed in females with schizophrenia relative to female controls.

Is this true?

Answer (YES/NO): NO